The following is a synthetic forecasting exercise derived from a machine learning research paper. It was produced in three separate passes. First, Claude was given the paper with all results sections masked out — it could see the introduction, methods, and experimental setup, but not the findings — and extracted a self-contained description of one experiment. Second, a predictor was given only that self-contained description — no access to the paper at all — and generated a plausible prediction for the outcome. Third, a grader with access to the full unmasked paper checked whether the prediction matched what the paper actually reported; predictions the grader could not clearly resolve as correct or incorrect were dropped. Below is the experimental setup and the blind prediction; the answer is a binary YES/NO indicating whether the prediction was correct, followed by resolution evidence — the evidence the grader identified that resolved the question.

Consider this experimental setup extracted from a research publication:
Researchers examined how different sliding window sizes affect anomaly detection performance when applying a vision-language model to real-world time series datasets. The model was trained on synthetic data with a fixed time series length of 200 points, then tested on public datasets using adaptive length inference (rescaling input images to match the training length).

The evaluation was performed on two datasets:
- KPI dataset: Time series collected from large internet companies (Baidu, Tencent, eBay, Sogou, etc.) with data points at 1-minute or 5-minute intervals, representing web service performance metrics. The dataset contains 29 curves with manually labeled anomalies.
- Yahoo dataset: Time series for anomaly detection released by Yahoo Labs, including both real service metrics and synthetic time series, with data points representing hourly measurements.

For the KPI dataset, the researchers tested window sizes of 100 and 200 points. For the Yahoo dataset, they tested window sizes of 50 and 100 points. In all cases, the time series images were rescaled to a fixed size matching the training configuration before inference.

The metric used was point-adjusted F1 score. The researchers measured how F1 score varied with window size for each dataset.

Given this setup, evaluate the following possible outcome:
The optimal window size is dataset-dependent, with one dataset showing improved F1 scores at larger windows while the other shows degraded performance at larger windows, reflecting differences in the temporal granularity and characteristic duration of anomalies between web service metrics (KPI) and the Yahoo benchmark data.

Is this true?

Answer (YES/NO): YES